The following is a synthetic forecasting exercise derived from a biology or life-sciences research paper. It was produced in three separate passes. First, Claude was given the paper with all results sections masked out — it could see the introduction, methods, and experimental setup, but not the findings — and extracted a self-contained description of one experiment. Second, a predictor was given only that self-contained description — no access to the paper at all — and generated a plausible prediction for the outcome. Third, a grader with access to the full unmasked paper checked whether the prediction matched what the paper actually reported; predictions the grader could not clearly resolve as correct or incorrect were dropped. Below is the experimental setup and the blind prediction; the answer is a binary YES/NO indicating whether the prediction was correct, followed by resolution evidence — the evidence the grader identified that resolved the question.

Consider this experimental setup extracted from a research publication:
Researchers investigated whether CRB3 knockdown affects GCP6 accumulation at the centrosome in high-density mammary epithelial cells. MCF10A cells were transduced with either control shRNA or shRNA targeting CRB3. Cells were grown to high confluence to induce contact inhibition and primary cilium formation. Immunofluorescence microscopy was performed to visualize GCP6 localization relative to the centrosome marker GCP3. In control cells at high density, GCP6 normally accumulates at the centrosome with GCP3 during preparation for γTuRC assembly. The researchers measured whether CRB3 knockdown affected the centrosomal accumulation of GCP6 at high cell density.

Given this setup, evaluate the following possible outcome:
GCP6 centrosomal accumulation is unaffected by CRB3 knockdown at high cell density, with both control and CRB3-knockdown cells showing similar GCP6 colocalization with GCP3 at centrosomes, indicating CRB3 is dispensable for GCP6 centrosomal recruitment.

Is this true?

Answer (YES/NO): NO